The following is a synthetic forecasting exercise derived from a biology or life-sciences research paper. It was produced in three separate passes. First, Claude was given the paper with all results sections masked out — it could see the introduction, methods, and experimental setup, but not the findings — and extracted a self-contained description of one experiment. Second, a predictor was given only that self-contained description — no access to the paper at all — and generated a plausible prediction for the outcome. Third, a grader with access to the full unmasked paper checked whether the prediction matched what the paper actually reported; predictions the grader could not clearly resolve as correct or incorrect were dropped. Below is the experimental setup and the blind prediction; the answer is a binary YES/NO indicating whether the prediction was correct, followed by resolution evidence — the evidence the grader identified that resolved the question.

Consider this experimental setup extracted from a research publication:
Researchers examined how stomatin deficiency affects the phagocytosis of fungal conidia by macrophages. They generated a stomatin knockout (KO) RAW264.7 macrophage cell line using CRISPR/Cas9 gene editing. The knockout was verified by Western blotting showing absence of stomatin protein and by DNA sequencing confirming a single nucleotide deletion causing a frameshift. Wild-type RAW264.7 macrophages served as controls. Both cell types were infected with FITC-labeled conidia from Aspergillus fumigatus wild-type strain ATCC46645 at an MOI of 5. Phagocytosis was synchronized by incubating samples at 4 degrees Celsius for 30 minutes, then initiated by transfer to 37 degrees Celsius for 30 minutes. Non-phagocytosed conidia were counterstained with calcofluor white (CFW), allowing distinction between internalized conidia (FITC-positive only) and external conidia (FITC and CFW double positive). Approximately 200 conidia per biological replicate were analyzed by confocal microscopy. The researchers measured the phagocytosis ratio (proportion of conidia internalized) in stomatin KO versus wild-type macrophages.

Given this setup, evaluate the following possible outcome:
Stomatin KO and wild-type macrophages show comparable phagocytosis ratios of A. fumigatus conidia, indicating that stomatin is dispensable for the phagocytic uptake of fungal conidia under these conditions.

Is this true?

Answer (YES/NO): YES